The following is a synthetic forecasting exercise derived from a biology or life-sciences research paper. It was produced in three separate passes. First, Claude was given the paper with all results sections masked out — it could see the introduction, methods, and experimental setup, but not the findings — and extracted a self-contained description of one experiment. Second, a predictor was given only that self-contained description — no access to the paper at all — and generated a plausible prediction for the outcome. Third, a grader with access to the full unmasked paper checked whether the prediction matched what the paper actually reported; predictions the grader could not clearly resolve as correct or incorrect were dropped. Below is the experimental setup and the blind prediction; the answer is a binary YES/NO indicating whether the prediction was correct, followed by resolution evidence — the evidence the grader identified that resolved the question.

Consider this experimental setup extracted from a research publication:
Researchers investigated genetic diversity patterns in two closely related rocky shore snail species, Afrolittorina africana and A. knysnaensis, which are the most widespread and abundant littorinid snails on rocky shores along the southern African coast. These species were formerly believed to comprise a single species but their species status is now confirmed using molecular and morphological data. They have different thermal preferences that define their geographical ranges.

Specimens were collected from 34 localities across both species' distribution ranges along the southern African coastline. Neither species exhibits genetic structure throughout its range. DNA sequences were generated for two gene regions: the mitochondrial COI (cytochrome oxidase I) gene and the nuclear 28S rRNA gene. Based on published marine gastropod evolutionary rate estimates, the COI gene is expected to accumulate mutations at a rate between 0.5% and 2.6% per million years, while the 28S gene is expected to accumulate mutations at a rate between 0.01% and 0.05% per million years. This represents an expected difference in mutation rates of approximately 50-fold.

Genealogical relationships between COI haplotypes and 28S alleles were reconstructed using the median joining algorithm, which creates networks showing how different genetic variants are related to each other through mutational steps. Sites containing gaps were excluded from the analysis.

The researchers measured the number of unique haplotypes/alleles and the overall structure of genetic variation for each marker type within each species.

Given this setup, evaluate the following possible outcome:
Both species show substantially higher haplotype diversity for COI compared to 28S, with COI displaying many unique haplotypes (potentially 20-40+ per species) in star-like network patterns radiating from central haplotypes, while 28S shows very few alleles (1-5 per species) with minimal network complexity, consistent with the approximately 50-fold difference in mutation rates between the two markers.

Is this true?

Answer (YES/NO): NO